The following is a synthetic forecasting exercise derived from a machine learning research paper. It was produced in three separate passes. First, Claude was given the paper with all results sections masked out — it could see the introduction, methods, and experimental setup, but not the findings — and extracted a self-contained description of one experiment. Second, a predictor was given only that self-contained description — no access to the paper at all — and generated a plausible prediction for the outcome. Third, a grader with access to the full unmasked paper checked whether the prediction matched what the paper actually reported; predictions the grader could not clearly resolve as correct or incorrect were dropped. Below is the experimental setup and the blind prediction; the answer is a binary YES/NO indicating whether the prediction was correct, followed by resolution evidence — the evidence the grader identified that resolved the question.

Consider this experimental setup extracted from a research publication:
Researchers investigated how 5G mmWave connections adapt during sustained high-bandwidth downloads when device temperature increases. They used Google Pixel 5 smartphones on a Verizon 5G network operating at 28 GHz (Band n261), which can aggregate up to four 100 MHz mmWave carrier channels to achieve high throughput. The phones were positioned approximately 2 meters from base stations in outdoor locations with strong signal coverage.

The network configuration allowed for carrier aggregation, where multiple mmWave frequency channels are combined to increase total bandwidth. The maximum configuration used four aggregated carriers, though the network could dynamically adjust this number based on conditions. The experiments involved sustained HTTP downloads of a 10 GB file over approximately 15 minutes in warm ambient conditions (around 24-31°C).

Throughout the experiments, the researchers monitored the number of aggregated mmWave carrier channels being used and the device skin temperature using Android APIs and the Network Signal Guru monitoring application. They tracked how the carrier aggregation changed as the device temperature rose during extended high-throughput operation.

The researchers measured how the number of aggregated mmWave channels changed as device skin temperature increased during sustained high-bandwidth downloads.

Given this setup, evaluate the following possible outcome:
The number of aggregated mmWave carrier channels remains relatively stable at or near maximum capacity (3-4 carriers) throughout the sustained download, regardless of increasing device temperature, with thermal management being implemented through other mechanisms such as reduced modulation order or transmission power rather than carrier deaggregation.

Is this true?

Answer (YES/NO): NO